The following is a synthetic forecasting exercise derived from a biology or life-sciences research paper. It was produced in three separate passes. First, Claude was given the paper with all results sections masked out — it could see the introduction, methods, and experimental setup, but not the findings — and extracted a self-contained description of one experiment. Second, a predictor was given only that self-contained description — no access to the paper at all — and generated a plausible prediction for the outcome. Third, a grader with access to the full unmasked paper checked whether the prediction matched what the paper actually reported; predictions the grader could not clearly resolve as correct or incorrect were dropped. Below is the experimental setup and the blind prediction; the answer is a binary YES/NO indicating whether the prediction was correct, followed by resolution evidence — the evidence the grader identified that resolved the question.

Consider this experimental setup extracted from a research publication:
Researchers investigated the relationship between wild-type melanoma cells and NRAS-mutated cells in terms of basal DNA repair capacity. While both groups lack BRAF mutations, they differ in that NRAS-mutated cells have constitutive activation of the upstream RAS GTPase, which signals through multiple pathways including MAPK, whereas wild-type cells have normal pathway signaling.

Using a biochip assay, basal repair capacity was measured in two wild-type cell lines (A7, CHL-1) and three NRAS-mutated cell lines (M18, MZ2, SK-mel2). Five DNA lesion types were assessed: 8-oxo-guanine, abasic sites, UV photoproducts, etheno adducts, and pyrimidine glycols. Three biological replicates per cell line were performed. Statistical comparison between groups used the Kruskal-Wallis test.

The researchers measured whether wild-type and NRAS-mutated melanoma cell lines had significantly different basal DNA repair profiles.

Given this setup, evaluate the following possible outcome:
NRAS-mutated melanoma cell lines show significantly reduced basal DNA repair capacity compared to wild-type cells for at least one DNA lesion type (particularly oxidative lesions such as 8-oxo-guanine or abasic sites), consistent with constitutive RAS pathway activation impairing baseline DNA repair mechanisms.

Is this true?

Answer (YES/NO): NO